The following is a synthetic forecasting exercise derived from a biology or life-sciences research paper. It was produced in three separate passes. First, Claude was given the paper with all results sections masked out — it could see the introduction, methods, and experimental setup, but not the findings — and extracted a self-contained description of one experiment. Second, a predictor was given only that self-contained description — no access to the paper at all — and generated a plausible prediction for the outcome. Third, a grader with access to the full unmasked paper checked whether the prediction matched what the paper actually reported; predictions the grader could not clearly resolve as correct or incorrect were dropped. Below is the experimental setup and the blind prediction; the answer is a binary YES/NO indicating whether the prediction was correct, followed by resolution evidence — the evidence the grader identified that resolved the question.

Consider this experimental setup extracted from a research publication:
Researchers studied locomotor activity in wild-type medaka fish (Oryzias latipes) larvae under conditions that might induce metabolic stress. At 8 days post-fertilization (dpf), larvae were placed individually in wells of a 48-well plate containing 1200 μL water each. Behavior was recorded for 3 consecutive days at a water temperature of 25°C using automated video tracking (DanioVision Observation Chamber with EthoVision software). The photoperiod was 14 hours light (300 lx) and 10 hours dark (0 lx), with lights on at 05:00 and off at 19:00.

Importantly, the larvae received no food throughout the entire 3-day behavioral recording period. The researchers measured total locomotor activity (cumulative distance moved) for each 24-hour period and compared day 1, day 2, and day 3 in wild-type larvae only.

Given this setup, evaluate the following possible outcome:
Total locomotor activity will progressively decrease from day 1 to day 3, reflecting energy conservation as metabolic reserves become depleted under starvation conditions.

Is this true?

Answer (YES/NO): YES